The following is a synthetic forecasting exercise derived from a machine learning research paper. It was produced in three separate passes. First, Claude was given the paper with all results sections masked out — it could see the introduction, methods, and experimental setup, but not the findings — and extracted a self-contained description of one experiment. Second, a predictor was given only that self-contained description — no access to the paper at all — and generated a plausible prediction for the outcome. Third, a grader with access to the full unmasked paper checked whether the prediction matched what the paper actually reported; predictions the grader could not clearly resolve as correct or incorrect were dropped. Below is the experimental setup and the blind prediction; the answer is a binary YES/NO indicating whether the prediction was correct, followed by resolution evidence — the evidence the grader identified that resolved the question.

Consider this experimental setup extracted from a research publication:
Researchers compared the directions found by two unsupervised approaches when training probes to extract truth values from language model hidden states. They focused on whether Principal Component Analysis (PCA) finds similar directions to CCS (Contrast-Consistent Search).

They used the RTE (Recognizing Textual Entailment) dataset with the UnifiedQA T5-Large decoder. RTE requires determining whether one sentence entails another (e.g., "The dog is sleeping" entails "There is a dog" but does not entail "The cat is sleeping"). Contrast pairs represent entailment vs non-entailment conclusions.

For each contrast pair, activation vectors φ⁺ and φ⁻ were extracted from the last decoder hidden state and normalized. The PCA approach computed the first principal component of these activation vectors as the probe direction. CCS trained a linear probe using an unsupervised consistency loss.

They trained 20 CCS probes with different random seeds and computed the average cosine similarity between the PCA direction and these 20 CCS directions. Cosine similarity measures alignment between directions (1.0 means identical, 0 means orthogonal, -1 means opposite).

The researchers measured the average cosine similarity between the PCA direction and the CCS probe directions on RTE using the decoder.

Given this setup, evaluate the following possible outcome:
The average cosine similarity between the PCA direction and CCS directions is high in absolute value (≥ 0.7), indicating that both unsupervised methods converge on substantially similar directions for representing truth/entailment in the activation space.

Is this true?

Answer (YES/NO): NO